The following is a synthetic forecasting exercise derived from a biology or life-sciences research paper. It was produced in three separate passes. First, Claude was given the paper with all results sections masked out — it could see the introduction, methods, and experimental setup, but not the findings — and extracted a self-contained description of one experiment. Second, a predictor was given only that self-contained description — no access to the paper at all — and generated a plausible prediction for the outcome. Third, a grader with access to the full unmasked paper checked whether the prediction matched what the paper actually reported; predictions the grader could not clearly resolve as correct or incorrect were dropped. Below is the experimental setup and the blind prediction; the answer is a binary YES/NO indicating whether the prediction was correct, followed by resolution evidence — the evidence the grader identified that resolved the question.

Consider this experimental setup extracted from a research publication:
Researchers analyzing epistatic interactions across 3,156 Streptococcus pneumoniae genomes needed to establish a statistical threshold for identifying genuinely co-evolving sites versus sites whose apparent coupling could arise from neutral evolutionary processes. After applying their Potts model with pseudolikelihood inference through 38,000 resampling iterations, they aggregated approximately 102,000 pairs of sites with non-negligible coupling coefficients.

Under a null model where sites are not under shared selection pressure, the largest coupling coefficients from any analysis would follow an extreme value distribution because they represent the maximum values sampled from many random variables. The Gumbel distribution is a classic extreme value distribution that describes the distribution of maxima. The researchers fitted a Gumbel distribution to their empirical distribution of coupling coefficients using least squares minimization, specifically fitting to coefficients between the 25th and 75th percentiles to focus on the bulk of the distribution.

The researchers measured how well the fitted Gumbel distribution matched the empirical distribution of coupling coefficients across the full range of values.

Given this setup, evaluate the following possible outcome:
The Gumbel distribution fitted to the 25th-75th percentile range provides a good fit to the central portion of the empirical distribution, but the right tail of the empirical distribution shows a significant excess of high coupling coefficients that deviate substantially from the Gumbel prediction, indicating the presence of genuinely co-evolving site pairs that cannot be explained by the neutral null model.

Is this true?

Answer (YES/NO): YES